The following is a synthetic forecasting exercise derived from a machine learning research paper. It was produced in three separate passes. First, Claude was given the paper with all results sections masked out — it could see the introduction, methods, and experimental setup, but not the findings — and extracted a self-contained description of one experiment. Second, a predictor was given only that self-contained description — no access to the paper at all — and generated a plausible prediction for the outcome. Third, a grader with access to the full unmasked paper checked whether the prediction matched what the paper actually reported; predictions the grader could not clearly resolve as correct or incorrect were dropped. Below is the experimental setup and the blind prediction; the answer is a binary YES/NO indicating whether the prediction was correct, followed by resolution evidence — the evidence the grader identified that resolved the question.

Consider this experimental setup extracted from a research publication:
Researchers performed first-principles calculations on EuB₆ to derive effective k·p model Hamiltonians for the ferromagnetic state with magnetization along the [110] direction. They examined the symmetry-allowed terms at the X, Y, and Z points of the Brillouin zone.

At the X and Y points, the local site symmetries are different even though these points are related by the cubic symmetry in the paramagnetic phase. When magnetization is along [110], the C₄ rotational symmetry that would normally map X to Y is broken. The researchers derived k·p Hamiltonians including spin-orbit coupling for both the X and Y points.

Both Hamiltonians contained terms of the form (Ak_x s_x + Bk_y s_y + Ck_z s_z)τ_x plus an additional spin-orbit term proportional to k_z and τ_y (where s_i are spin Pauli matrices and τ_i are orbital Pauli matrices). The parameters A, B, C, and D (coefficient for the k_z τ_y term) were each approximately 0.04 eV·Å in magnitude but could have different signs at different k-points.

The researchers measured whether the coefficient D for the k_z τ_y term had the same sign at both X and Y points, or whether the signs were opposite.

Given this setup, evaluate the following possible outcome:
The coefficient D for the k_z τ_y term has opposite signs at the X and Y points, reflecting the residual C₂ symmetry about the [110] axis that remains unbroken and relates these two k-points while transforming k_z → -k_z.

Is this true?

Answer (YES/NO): YES